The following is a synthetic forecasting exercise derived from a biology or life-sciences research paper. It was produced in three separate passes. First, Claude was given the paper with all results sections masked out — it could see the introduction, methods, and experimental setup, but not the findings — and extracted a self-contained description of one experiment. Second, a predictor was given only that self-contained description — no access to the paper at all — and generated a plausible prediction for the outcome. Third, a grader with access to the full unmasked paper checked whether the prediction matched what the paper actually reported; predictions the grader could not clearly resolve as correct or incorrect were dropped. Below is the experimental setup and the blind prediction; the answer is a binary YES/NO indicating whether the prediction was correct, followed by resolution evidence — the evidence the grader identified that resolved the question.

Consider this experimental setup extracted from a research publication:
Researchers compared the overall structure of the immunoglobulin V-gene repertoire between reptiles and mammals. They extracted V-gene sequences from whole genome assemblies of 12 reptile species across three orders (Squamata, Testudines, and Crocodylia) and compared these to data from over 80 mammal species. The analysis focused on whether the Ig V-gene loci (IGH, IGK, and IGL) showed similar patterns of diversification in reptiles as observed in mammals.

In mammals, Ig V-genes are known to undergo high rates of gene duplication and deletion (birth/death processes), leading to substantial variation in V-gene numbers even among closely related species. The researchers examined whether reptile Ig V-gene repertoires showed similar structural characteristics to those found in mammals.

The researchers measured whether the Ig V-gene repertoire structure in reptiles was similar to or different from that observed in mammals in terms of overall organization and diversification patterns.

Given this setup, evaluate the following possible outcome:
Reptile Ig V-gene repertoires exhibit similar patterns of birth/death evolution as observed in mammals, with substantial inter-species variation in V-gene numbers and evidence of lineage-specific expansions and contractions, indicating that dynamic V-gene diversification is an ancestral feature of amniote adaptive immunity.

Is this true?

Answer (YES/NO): YES